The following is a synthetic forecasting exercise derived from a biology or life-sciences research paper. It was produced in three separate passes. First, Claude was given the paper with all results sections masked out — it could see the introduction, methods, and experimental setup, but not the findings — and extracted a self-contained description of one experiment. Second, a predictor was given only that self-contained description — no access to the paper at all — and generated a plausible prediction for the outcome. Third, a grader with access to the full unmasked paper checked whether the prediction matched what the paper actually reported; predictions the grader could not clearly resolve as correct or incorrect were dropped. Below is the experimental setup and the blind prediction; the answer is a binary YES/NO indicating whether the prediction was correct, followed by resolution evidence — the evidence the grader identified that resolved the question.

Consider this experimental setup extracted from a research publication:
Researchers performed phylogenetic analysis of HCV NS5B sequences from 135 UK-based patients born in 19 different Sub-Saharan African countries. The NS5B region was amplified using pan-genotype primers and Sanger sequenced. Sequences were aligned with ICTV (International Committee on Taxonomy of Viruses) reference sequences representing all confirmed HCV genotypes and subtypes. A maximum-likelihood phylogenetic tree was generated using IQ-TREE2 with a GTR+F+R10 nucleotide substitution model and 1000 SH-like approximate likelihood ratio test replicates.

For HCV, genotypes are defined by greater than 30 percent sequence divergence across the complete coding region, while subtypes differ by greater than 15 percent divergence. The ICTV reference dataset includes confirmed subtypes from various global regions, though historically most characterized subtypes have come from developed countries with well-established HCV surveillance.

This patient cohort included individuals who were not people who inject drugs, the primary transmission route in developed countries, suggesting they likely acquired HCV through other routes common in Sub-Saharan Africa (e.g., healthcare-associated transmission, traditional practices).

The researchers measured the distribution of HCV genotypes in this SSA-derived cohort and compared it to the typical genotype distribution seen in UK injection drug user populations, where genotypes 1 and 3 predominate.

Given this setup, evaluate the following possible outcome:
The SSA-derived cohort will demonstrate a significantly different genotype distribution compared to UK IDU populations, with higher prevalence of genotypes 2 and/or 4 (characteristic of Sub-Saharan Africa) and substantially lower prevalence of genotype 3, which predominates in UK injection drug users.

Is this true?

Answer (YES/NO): YES